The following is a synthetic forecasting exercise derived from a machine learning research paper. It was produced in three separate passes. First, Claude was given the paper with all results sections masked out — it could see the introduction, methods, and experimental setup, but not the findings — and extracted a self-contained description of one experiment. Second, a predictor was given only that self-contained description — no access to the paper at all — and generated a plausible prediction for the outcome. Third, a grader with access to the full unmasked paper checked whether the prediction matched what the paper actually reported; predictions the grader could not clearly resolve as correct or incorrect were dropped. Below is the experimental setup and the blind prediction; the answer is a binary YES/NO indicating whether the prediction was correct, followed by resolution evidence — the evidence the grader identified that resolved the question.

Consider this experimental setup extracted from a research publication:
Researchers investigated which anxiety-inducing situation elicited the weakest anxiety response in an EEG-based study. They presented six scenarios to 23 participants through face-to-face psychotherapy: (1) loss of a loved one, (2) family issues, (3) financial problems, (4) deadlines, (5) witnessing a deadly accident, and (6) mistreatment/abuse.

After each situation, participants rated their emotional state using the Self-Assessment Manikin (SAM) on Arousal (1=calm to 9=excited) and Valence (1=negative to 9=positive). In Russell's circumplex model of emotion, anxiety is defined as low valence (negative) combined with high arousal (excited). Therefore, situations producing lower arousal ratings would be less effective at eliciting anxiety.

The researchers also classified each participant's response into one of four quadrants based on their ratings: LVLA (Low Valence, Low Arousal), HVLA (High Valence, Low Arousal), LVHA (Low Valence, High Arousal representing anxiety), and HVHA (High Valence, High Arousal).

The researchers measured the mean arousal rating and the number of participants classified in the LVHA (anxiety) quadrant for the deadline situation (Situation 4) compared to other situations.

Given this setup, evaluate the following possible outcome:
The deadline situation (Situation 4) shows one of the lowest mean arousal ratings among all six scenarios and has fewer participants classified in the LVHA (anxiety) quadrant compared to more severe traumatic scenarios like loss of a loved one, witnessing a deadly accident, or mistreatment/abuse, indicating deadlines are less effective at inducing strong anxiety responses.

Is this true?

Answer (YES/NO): YES